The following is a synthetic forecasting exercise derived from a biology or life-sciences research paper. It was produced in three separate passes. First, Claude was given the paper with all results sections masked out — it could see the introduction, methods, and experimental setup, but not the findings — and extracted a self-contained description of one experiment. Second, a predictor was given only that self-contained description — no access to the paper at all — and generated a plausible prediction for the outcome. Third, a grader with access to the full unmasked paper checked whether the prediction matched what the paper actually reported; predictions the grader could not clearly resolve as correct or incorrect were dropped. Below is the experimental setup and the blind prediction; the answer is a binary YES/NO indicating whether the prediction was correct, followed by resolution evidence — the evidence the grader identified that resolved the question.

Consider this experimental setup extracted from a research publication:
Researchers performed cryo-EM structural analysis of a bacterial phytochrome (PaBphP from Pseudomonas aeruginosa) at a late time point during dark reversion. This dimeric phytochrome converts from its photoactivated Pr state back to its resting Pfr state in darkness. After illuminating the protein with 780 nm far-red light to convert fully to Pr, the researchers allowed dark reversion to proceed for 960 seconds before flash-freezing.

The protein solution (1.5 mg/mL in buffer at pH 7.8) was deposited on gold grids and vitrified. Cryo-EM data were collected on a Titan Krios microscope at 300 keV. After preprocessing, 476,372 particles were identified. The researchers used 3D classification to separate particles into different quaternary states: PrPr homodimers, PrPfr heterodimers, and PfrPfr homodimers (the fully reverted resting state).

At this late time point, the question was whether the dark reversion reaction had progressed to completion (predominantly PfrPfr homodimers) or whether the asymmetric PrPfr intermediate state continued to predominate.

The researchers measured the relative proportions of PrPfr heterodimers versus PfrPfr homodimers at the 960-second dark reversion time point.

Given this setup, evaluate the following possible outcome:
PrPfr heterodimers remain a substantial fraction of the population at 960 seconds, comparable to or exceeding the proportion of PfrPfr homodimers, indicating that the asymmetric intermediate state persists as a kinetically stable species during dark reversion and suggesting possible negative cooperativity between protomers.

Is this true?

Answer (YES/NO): YES